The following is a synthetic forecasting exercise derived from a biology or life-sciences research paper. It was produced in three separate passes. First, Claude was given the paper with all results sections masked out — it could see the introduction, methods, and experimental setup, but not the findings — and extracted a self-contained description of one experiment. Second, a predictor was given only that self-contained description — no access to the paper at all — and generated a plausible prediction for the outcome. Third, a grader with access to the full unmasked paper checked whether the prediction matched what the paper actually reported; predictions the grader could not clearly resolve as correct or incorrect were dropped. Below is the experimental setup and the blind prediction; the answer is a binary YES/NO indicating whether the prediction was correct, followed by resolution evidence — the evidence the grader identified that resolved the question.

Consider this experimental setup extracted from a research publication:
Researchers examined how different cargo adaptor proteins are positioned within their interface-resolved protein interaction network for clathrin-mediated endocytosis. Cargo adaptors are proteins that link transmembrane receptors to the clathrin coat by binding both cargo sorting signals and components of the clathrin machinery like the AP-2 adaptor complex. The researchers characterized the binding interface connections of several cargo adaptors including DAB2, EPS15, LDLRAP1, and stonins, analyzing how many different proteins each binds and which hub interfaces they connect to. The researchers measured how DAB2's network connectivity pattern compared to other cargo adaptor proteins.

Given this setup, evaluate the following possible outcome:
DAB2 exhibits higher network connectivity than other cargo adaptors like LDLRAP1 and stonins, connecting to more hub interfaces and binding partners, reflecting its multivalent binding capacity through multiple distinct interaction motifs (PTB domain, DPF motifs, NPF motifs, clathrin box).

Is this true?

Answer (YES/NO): YES